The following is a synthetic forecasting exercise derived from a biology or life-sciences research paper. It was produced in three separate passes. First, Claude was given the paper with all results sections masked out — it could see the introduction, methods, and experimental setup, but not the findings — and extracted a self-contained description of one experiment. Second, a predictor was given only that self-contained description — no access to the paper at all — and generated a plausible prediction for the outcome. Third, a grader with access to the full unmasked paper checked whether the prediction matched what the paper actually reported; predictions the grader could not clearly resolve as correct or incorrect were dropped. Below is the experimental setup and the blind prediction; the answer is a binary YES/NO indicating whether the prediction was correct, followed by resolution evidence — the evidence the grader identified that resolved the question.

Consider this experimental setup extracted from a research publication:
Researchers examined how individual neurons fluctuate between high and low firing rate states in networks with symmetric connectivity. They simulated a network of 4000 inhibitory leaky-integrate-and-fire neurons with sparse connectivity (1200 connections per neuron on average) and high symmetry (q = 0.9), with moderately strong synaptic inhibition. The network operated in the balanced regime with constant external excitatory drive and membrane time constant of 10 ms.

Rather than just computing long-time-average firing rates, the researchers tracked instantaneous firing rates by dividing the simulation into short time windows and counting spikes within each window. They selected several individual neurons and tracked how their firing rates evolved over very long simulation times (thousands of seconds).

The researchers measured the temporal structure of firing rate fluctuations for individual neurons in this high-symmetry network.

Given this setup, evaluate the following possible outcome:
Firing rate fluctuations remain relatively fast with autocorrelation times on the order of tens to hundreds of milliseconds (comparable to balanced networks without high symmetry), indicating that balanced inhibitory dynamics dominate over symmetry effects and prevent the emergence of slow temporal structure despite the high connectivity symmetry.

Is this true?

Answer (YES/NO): NO